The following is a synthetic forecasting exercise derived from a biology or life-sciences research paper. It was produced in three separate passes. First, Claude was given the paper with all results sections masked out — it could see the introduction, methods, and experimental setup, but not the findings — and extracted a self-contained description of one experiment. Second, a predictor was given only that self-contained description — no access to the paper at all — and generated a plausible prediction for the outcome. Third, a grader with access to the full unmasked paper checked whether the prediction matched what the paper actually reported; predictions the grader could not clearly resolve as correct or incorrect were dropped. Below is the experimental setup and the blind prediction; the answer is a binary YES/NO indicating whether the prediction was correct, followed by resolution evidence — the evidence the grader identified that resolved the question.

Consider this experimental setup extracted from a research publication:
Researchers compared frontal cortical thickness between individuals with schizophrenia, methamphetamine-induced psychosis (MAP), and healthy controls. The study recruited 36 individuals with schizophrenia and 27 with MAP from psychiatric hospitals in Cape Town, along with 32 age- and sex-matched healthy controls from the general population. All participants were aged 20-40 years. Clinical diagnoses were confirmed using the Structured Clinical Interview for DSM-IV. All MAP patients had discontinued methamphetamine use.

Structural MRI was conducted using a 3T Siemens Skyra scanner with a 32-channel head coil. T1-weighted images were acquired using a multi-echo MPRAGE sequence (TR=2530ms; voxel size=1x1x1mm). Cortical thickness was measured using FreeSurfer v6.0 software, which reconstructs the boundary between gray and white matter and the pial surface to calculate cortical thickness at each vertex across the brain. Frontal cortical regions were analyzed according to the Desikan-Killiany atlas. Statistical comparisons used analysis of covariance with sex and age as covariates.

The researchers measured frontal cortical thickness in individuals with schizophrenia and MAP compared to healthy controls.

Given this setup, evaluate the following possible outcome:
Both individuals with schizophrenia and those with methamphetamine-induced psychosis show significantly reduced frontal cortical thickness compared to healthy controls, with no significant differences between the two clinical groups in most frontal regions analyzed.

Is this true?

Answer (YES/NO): NO